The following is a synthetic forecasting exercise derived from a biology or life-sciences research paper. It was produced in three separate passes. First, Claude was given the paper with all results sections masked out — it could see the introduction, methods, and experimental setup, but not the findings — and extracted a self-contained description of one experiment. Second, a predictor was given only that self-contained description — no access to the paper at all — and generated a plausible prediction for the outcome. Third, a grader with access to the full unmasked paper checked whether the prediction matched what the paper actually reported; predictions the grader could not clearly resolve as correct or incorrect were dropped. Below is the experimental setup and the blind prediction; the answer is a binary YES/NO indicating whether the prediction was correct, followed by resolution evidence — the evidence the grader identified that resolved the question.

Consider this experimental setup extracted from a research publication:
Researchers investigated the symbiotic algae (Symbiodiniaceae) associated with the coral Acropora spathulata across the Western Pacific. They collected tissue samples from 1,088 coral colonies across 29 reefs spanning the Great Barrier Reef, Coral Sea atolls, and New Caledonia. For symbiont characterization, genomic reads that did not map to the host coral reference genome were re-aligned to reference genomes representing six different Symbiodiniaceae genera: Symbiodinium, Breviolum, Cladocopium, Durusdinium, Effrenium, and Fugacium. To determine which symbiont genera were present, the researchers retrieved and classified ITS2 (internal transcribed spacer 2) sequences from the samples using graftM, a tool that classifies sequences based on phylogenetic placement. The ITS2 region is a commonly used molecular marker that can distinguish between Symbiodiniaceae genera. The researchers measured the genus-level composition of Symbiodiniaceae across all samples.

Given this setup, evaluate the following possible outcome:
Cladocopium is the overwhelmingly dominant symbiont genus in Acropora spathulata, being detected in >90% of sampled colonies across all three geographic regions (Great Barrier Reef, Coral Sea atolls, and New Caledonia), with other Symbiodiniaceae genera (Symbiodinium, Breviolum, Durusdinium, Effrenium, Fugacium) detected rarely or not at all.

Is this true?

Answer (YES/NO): YES